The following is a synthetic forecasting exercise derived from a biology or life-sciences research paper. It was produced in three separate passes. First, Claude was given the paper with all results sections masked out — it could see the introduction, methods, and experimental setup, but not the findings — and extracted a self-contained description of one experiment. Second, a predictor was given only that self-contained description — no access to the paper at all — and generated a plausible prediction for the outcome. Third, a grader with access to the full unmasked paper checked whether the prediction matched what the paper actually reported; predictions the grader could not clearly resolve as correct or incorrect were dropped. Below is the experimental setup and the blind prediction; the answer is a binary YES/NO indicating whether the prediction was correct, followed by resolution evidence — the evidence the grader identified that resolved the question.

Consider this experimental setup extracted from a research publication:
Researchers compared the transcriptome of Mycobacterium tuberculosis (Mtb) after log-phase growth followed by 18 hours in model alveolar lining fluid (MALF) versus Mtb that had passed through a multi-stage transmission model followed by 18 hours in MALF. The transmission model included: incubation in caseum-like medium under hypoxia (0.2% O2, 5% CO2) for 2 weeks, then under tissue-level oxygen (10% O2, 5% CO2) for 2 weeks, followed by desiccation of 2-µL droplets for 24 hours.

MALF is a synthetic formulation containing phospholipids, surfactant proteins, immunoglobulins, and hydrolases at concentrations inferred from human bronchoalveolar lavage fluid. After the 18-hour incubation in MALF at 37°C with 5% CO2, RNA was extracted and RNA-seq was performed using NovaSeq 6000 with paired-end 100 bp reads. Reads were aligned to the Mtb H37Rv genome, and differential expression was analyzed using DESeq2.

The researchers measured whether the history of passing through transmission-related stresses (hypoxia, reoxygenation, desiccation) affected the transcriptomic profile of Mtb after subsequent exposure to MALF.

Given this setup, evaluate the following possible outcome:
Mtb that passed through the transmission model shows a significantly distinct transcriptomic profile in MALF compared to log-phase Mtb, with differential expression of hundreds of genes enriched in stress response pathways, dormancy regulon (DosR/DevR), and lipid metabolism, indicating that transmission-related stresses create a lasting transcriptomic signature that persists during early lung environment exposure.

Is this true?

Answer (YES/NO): NO